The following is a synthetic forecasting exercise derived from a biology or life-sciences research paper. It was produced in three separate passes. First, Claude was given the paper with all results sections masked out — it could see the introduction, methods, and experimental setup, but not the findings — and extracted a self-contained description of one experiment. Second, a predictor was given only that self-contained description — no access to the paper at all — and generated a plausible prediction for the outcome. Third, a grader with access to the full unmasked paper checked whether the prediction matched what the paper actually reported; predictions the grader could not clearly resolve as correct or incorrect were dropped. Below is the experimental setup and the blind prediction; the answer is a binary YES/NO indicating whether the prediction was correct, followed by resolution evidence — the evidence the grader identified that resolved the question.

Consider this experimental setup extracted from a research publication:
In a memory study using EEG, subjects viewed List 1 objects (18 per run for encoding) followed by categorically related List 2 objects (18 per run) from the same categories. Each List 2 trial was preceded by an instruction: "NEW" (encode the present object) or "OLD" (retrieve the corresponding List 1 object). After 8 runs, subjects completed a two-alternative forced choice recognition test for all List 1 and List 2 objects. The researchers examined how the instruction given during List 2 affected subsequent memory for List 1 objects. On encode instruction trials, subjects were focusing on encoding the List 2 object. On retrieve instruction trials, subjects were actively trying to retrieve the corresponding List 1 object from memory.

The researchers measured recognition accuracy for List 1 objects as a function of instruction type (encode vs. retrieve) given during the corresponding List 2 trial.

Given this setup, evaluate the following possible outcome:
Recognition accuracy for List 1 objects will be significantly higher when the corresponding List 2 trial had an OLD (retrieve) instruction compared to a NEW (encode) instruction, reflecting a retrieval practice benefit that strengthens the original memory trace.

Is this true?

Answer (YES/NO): NO